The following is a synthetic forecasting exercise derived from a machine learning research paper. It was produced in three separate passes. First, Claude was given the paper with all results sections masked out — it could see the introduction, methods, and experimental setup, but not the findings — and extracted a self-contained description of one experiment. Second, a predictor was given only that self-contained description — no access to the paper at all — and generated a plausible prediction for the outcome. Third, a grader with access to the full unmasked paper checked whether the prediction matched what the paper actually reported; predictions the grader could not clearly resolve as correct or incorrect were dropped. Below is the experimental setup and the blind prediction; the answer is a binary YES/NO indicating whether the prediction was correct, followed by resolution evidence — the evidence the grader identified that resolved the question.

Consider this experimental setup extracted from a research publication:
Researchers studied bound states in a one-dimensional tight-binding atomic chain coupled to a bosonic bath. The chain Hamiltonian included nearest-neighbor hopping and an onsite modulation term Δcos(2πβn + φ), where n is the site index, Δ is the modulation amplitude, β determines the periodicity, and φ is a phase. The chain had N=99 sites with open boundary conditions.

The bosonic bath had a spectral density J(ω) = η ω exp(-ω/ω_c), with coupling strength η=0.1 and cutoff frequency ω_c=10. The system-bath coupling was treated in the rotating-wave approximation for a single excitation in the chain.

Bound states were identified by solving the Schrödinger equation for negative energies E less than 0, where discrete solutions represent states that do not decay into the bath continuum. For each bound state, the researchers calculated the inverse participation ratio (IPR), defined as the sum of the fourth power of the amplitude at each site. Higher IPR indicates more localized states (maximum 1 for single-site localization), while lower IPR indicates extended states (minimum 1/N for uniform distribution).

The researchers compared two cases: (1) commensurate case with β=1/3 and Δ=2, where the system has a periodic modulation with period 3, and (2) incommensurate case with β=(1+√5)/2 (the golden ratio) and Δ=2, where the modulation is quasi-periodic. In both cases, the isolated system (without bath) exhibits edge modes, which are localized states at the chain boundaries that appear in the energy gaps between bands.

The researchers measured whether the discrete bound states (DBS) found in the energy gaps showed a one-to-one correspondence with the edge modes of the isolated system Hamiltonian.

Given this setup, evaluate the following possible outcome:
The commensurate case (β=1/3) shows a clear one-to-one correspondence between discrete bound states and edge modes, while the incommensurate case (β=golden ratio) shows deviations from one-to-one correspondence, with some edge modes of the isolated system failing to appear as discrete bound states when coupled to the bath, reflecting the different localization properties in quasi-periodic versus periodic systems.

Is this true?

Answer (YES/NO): NO